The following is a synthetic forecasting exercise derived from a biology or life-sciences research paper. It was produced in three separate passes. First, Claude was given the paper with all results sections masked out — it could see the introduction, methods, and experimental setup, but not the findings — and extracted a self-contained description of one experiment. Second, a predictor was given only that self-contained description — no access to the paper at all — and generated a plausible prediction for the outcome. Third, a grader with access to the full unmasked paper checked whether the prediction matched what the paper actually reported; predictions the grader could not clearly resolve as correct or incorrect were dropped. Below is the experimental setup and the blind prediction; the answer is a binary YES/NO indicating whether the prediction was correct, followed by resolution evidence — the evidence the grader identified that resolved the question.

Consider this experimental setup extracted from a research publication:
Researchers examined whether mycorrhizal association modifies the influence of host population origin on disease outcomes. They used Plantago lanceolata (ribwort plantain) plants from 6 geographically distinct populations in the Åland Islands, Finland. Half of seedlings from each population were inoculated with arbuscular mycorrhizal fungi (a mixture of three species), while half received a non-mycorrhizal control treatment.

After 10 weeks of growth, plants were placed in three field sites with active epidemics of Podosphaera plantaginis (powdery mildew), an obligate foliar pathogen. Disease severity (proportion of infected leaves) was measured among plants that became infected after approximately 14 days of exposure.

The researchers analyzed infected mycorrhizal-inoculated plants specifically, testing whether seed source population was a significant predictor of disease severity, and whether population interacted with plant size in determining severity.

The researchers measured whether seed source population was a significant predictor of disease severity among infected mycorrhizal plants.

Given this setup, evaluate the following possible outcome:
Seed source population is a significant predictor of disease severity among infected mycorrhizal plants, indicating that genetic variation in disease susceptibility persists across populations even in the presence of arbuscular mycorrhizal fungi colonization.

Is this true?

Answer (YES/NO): NO